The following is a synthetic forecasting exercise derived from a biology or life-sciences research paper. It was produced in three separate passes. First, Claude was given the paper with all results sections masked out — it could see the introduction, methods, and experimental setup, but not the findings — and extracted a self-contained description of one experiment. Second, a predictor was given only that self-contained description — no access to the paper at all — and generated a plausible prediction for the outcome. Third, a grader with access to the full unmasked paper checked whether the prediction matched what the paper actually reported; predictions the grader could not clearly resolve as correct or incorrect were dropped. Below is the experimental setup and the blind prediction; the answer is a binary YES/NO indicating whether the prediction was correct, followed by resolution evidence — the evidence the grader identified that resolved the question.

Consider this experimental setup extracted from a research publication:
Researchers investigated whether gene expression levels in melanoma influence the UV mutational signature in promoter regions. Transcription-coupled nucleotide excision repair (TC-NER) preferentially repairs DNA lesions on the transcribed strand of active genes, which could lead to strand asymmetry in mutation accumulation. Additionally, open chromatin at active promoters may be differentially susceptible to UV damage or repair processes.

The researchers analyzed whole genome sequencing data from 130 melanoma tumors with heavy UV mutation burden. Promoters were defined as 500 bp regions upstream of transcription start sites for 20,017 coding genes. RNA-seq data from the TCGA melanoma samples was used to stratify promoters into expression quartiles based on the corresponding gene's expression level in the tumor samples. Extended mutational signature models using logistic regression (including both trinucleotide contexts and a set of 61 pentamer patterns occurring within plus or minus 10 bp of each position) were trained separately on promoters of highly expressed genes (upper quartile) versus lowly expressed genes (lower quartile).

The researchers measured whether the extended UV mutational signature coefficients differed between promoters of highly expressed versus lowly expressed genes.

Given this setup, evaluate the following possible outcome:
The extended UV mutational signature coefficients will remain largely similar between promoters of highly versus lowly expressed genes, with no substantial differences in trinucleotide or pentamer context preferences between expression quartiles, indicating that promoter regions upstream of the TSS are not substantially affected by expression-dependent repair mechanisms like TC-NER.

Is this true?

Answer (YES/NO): NO